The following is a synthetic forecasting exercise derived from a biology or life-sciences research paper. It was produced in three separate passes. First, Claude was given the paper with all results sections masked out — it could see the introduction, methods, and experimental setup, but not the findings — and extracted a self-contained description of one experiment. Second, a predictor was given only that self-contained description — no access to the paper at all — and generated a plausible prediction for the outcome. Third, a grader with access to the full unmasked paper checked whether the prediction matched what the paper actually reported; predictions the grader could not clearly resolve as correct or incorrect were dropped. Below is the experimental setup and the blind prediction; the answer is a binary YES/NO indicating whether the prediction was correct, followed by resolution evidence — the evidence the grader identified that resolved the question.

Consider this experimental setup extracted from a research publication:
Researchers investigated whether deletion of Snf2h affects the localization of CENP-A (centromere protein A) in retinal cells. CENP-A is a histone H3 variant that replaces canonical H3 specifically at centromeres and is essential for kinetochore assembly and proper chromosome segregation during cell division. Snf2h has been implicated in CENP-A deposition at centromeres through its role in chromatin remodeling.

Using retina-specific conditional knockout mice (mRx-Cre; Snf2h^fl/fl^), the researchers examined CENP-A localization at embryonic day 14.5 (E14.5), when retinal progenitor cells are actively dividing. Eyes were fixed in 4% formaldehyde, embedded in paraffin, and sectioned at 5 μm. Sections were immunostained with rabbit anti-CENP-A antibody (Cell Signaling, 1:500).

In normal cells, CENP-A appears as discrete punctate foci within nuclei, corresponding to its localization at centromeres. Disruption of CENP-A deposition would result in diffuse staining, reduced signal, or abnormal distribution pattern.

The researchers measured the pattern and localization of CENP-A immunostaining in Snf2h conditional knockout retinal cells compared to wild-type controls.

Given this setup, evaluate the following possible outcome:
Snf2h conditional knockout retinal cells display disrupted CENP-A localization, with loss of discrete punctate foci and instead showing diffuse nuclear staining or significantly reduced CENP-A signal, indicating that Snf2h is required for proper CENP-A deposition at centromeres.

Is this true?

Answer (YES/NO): YES